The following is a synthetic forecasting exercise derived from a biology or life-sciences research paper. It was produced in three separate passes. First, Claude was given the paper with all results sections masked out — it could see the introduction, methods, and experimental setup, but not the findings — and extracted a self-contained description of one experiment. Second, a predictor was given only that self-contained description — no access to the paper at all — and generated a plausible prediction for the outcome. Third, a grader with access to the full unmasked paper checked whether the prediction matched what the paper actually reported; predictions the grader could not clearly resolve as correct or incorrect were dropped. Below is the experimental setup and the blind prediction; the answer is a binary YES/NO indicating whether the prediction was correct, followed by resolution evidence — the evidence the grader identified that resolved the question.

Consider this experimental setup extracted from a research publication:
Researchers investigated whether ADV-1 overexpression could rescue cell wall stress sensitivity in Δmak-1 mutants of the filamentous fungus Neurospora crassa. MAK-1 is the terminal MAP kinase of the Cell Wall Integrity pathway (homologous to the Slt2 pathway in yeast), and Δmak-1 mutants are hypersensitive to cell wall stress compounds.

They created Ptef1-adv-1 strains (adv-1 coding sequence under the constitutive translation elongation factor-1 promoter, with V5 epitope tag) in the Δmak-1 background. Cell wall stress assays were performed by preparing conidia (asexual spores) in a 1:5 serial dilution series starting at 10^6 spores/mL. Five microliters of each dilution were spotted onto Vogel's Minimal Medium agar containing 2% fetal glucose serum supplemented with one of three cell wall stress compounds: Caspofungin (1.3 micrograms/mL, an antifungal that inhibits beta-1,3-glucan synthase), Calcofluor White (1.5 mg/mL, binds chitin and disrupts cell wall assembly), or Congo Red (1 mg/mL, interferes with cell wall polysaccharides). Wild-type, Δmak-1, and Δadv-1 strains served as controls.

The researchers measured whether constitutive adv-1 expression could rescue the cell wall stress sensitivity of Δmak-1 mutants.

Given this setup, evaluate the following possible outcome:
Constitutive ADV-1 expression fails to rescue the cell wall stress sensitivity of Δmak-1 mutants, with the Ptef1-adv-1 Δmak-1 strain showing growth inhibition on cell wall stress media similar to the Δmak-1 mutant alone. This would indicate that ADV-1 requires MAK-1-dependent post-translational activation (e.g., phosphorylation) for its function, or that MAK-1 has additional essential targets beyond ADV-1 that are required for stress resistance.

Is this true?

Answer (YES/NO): NO